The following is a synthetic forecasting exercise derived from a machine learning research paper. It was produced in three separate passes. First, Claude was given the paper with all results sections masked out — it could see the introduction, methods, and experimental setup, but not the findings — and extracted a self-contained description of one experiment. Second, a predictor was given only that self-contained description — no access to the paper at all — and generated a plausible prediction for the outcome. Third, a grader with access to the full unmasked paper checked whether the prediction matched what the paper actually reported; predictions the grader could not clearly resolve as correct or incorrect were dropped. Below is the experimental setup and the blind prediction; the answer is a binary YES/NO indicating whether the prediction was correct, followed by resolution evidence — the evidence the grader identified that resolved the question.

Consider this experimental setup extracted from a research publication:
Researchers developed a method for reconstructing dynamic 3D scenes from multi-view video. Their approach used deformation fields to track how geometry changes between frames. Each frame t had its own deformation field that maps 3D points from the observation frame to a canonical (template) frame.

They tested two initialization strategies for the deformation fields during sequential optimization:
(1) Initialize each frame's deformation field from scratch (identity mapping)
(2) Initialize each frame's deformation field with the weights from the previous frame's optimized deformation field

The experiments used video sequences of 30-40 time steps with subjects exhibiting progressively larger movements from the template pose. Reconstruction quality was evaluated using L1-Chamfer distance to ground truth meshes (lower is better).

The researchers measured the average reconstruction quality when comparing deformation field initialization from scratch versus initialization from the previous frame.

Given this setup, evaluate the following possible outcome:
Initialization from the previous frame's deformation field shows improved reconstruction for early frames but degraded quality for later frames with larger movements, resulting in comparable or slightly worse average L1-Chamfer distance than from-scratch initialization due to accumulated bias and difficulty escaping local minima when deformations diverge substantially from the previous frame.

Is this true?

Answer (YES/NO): NO